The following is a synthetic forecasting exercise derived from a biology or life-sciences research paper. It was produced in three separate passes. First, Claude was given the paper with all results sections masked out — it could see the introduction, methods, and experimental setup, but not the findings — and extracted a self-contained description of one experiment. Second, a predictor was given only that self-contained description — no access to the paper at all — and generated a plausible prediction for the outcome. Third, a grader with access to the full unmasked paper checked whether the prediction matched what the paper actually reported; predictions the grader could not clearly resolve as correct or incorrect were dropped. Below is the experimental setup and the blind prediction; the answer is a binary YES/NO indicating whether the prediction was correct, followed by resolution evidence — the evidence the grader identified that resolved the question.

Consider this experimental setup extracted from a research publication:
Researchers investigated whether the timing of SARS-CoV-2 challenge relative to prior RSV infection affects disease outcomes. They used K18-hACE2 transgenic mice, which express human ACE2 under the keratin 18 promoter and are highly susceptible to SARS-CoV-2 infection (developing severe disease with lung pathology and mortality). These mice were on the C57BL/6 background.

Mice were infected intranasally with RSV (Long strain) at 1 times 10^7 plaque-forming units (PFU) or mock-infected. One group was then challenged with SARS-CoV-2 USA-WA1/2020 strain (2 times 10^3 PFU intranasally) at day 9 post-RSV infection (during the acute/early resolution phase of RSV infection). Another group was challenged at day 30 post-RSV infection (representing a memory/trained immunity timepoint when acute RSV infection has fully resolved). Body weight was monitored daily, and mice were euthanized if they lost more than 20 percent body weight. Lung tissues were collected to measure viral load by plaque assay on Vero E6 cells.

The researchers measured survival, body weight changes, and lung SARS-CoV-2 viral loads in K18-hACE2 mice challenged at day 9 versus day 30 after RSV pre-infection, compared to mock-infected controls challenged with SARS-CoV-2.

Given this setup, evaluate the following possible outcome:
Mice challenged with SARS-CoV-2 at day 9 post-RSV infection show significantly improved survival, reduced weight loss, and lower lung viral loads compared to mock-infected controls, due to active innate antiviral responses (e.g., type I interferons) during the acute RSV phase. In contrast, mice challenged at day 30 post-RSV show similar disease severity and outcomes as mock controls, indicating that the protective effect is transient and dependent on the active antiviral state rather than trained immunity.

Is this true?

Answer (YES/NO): NO